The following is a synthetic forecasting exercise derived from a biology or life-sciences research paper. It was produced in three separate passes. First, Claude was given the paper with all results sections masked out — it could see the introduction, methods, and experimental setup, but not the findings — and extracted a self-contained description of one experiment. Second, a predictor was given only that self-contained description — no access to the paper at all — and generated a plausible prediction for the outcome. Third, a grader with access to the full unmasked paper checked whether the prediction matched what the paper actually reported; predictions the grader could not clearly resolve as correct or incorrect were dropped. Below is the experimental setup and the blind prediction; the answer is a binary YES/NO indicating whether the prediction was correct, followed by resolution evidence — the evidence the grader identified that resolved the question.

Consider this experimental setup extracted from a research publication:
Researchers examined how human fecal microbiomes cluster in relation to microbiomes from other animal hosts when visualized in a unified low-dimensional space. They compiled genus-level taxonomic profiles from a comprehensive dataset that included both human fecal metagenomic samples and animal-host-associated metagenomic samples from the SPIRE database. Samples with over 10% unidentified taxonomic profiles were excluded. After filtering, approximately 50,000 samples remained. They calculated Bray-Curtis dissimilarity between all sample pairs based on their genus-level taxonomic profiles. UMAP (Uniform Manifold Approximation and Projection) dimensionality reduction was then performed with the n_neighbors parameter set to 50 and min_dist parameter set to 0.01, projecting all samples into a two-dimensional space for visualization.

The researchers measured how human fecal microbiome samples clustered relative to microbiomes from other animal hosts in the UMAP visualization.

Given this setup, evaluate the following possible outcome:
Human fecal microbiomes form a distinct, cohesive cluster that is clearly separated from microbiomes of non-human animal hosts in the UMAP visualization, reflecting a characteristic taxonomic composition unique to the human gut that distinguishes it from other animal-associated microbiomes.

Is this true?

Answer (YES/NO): YES